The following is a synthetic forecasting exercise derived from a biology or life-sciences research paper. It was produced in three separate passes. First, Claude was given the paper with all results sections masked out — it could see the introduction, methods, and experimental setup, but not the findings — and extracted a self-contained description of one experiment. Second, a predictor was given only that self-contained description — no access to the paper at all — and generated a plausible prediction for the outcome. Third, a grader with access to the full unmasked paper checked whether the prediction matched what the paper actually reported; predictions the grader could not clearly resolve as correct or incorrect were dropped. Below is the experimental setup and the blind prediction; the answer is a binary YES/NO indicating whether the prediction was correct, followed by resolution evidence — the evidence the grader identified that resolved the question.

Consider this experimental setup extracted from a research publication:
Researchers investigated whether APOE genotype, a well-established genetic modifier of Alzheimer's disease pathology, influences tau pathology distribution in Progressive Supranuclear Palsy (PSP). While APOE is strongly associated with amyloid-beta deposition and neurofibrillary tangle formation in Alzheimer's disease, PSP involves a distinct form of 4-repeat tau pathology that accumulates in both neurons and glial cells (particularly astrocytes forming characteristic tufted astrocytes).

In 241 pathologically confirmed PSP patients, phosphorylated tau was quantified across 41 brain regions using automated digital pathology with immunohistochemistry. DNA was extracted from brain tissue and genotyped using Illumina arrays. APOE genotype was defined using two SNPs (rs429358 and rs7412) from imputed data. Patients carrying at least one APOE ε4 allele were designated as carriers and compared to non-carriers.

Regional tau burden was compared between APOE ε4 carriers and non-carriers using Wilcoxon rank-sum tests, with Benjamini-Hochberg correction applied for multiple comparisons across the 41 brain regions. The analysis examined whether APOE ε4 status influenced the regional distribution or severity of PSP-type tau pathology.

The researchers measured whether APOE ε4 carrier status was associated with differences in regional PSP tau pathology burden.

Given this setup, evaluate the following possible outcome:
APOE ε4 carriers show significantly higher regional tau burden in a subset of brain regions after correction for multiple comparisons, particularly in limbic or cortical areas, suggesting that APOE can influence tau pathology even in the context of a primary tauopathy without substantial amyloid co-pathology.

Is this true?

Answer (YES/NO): NO